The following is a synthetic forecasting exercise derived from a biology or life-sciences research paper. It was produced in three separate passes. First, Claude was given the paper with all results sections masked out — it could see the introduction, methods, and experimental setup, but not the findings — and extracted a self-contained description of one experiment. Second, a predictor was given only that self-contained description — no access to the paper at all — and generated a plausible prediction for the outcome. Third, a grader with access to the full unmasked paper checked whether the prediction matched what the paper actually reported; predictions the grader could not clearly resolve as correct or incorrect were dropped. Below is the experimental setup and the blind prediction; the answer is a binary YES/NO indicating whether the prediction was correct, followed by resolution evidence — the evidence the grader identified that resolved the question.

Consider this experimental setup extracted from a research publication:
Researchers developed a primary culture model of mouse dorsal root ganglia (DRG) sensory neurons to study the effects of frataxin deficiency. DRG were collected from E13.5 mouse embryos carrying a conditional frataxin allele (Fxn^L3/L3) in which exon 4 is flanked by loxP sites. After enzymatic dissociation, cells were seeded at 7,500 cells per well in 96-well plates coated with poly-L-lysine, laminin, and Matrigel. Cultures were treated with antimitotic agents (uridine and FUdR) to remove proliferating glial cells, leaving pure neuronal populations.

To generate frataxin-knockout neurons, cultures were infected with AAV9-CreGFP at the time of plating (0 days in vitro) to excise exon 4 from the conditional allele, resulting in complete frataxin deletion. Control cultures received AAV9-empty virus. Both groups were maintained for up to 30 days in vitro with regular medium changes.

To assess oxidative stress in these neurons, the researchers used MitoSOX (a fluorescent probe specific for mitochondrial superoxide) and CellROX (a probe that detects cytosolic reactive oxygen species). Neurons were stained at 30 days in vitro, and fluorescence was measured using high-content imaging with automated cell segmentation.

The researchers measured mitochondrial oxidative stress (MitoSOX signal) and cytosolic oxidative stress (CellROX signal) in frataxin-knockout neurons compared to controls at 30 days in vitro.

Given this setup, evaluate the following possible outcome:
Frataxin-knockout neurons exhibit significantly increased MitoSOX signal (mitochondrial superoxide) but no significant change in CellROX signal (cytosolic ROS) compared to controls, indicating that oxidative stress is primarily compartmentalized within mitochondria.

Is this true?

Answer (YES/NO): YES